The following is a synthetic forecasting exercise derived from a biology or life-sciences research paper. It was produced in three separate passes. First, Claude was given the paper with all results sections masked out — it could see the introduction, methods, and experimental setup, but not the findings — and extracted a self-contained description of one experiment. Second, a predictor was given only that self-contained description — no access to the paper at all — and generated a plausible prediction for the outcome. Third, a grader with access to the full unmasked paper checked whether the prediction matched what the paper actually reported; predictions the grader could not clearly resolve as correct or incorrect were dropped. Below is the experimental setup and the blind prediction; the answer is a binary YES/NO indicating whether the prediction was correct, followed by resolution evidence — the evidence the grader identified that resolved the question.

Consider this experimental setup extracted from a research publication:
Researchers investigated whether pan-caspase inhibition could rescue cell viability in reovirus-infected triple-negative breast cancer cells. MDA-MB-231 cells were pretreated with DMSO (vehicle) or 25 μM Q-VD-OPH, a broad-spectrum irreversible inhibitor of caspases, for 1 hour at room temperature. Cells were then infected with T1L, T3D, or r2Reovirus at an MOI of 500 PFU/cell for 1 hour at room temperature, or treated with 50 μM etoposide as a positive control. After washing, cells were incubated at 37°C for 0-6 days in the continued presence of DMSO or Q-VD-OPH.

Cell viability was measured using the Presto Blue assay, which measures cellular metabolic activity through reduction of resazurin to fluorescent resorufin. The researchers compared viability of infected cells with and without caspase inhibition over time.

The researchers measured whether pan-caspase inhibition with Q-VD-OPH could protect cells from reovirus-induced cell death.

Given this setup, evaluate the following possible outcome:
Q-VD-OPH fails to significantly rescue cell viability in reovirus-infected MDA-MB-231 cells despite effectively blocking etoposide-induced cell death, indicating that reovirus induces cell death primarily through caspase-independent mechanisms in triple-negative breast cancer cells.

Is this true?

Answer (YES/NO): NO